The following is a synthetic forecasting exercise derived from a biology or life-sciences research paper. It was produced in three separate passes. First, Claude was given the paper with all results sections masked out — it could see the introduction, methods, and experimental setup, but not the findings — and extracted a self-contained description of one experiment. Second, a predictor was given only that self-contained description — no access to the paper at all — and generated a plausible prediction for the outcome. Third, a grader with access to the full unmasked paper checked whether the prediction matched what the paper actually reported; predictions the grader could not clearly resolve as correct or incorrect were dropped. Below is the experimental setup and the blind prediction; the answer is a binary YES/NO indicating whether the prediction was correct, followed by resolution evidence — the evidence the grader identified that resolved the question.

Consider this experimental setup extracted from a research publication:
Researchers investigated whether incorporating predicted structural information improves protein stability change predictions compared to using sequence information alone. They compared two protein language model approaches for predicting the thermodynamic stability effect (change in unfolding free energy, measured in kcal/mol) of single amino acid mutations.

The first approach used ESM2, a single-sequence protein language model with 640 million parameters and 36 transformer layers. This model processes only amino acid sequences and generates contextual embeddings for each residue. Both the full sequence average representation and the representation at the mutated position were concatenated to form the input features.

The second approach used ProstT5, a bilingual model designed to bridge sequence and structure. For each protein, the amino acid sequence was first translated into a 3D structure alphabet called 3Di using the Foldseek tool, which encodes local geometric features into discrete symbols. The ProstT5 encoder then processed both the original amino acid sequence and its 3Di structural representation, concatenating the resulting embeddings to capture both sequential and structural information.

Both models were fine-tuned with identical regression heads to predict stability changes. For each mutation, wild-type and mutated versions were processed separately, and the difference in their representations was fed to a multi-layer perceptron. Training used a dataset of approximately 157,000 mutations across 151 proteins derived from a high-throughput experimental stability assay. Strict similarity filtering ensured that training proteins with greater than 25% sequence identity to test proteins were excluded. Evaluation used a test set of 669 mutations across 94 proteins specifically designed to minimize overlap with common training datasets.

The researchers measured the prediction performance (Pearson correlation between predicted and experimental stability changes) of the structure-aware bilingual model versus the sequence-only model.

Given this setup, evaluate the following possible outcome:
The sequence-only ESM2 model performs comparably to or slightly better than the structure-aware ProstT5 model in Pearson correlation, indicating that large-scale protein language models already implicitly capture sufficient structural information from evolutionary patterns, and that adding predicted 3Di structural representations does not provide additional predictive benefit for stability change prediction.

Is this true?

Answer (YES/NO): YES